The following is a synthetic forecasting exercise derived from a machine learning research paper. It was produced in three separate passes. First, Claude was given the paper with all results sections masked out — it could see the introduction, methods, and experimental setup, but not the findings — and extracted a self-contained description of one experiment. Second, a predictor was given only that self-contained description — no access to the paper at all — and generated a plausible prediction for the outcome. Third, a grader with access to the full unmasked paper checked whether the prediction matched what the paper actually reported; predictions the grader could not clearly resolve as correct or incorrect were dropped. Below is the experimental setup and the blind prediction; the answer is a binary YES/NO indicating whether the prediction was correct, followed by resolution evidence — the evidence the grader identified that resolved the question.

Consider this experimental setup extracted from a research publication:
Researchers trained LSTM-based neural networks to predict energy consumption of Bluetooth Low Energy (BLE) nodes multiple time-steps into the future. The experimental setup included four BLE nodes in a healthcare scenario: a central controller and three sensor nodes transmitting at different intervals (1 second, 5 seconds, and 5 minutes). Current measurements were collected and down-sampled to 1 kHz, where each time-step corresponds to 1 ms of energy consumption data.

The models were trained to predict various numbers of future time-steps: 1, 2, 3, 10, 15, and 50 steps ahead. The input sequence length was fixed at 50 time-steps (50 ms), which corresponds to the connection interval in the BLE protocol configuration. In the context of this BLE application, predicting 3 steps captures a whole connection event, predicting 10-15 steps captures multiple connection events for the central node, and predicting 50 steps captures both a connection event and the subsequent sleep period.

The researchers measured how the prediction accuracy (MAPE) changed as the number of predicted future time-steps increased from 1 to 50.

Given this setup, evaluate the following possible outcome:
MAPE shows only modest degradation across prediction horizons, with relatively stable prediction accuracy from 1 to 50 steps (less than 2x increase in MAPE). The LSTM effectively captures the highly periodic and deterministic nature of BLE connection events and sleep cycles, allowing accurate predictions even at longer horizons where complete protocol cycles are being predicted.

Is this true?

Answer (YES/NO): NO